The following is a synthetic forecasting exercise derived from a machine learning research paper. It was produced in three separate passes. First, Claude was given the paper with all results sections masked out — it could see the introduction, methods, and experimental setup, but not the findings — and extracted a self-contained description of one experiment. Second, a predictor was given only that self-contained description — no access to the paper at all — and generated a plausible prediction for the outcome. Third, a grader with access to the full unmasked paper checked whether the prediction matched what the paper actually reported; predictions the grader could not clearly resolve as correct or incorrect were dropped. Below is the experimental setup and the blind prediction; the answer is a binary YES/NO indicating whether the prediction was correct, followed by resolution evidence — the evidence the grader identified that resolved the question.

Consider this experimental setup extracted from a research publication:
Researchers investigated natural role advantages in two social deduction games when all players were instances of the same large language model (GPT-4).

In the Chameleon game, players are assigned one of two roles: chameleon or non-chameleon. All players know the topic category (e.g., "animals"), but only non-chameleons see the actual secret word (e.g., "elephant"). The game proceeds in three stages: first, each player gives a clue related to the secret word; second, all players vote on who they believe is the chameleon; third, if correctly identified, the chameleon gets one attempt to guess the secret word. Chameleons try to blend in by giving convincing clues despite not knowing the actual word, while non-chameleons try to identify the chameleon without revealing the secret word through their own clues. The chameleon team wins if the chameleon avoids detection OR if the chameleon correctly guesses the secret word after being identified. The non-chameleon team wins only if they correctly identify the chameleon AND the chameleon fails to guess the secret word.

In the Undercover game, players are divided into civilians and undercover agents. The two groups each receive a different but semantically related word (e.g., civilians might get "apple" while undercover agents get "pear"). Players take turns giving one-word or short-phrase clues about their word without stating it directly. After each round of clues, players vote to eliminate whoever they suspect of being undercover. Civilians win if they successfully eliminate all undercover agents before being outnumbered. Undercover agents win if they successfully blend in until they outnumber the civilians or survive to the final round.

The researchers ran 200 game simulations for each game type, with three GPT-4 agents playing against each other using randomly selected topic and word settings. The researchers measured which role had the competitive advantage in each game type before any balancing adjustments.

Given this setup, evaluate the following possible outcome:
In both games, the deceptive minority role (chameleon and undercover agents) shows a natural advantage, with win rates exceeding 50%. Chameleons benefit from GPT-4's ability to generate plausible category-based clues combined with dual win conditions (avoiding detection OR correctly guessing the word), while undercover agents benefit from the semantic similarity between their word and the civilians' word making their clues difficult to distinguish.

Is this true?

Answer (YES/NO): NO